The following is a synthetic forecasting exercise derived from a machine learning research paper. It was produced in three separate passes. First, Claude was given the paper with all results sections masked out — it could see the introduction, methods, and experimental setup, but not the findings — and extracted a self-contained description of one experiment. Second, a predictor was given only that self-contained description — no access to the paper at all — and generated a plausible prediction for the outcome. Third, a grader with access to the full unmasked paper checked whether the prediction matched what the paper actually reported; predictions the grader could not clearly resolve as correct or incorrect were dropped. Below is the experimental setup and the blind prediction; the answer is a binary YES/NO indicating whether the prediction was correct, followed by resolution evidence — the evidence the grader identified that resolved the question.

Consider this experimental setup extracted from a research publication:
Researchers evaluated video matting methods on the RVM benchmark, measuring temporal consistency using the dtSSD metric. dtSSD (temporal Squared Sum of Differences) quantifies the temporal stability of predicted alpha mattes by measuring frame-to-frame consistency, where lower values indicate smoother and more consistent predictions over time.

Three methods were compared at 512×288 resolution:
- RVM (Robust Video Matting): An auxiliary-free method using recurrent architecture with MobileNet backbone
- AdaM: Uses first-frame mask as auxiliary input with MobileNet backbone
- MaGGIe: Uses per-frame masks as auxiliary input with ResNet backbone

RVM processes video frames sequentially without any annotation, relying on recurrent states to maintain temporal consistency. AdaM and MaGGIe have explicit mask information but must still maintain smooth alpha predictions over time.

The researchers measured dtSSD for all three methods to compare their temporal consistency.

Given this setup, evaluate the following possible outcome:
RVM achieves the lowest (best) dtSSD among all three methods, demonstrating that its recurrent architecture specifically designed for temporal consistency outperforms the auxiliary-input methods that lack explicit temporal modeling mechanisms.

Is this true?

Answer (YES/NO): NO